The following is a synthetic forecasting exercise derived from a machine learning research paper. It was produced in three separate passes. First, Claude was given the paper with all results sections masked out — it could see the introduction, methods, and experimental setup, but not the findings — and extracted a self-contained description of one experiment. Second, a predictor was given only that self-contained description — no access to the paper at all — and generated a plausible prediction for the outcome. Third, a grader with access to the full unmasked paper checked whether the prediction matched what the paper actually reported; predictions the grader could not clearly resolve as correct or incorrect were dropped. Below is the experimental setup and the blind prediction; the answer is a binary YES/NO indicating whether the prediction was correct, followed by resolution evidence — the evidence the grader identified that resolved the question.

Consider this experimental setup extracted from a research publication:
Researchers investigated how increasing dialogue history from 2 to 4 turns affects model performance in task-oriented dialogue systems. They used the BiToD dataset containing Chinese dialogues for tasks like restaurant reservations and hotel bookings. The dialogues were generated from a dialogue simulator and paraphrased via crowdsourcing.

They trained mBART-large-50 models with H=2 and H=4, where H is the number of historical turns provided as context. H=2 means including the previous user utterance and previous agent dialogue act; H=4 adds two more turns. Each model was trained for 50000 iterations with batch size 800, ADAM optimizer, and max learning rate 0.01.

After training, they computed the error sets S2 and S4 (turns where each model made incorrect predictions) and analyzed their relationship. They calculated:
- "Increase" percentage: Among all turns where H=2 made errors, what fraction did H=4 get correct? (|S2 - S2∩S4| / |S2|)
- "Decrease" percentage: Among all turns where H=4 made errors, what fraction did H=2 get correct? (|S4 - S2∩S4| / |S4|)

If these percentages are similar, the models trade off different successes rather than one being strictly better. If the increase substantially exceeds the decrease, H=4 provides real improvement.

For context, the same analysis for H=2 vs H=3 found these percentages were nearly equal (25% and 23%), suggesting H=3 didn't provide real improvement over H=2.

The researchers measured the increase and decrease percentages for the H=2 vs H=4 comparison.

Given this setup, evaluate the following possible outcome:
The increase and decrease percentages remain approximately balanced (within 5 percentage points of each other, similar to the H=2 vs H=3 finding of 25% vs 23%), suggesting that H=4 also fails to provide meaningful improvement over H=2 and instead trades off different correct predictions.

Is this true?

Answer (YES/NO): NO